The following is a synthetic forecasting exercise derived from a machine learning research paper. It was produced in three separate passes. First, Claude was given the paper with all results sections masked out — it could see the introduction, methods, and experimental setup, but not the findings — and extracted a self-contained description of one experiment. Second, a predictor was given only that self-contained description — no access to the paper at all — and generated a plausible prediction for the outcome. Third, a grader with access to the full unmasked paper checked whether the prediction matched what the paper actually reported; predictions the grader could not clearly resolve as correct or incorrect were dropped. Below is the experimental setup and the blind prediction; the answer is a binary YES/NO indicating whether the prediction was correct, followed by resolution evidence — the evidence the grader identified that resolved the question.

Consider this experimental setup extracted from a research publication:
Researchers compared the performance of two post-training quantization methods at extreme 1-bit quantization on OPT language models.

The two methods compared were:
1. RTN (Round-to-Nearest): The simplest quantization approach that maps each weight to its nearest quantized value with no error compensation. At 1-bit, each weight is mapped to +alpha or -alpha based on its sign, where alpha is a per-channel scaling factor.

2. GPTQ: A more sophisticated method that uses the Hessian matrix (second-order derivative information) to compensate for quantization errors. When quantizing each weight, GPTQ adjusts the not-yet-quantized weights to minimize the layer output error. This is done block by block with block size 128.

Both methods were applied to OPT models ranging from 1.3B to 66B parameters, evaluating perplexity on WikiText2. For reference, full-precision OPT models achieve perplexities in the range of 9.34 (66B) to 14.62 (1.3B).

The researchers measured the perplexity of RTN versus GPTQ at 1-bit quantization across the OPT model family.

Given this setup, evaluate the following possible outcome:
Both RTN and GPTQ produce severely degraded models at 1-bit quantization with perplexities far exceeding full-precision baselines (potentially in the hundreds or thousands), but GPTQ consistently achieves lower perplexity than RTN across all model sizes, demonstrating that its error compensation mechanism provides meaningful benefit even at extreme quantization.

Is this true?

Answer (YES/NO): NO